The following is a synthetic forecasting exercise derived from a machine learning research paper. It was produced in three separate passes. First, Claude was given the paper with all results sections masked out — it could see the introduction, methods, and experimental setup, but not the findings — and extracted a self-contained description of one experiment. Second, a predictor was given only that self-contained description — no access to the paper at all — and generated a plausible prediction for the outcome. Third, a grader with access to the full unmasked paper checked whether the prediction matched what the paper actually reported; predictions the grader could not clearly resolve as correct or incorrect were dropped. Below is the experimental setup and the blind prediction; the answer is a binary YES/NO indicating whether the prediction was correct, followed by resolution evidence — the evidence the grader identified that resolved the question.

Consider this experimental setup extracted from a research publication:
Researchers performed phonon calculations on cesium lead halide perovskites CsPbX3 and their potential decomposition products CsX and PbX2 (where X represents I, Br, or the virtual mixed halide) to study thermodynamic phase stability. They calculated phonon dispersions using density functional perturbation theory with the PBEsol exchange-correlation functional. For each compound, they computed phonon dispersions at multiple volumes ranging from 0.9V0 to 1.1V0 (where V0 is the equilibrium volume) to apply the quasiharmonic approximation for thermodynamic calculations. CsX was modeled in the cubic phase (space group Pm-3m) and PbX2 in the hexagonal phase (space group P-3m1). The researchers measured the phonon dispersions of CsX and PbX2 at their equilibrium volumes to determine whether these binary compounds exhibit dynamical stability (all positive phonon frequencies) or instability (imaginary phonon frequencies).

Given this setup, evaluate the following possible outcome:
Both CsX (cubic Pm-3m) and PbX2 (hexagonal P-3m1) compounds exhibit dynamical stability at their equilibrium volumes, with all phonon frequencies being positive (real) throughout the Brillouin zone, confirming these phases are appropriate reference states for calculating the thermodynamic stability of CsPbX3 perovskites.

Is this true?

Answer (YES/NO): NO